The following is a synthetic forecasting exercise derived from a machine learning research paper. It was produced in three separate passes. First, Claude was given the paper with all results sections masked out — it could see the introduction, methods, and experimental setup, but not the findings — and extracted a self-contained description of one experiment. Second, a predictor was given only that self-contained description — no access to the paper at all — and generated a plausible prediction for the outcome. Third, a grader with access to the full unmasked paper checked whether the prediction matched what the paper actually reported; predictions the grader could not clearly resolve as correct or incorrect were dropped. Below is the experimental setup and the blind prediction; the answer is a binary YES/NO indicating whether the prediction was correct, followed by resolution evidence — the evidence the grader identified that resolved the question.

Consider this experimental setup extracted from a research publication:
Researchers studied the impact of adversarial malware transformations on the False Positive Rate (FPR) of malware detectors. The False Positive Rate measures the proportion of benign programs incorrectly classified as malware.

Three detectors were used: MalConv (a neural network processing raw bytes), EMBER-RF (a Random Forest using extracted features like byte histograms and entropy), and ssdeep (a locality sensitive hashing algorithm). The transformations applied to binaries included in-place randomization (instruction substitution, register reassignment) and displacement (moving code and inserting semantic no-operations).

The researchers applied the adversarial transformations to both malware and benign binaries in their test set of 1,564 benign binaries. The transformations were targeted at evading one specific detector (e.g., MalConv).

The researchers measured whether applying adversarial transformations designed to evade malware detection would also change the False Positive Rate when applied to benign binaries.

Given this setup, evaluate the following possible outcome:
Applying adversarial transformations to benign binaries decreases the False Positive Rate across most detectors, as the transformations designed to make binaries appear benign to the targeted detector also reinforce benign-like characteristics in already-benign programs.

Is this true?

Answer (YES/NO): NO